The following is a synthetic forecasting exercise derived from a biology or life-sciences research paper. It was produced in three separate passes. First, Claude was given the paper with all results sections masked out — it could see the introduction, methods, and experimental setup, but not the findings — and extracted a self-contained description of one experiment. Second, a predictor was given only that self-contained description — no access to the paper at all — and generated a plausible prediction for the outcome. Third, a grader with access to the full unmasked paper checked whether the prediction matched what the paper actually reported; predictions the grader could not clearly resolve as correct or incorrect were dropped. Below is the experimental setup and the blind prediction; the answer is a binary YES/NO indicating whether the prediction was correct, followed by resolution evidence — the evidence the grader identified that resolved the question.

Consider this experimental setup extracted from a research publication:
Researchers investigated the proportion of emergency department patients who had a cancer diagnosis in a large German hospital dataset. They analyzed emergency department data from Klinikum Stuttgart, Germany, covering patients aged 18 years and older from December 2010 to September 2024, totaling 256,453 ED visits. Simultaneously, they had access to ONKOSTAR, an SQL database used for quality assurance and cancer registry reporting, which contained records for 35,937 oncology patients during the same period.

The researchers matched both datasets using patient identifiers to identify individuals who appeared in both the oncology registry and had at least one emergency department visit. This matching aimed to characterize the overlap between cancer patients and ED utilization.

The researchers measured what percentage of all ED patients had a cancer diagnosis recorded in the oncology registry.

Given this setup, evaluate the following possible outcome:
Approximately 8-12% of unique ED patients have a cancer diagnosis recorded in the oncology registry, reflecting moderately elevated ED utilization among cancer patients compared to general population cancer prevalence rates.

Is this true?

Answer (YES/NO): NO